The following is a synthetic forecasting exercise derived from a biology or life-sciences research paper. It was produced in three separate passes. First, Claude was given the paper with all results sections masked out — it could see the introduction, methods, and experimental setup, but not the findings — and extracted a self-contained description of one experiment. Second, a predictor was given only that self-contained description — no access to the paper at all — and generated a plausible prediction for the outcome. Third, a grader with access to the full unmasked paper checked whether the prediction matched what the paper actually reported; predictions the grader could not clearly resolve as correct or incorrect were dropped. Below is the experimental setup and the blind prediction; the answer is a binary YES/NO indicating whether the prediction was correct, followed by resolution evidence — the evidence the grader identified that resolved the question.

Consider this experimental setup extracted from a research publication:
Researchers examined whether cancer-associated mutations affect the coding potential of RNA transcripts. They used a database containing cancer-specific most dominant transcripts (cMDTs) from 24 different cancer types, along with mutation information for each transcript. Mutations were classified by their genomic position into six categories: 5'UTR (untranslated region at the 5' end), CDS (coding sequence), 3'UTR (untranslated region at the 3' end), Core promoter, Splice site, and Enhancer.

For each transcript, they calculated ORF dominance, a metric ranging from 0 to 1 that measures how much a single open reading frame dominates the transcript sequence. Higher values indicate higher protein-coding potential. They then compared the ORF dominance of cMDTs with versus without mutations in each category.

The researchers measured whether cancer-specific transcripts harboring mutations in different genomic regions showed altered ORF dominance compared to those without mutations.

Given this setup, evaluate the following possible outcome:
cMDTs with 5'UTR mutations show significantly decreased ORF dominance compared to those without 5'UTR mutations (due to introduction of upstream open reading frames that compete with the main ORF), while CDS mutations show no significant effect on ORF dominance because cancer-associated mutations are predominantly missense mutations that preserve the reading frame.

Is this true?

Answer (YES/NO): NO